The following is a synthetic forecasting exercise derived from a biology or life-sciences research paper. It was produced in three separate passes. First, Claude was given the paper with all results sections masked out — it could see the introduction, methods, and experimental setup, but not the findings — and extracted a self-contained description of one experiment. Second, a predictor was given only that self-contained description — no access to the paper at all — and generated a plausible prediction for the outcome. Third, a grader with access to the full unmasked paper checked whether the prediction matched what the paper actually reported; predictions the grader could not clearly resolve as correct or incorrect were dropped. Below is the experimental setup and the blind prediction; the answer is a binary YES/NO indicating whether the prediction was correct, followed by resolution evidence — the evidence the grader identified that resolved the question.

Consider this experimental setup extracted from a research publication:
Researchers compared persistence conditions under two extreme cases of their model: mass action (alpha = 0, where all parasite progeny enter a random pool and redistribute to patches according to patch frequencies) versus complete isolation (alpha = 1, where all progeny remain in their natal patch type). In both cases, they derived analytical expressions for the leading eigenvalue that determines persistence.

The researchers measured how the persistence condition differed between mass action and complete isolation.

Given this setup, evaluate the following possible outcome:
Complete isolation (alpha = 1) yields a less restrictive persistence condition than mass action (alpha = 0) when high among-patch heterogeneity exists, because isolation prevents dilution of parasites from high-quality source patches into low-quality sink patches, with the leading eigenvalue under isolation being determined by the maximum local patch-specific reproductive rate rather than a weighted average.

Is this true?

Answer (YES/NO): YES